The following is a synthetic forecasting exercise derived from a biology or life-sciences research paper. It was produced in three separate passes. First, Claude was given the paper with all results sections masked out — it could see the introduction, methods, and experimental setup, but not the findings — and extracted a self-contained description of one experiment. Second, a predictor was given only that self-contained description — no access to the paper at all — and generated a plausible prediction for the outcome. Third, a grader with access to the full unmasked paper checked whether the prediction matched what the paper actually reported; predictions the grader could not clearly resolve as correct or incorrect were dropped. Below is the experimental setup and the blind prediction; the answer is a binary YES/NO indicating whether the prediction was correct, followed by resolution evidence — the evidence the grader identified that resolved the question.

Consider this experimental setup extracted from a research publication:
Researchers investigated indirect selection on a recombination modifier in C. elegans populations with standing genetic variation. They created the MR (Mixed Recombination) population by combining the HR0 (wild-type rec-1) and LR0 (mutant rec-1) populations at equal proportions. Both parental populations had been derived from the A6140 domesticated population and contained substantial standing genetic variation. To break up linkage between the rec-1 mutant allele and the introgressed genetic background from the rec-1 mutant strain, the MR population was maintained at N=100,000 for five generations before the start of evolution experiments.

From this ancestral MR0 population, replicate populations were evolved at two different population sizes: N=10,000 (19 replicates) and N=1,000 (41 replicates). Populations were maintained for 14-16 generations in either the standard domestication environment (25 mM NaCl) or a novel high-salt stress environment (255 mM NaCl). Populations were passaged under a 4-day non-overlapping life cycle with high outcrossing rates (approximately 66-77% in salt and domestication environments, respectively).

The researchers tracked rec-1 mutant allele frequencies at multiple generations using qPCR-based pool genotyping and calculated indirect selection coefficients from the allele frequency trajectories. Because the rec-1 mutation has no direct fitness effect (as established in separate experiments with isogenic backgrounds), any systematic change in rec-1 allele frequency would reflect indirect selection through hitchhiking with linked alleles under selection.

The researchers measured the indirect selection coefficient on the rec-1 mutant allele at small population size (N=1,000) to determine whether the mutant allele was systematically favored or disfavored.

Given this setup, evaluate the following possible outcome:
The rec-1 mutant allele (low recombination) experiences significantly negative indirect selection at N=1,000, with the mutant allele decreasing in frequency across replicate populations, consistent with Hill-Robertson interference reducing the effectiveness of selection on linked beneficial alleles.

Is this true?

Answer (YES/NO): NO